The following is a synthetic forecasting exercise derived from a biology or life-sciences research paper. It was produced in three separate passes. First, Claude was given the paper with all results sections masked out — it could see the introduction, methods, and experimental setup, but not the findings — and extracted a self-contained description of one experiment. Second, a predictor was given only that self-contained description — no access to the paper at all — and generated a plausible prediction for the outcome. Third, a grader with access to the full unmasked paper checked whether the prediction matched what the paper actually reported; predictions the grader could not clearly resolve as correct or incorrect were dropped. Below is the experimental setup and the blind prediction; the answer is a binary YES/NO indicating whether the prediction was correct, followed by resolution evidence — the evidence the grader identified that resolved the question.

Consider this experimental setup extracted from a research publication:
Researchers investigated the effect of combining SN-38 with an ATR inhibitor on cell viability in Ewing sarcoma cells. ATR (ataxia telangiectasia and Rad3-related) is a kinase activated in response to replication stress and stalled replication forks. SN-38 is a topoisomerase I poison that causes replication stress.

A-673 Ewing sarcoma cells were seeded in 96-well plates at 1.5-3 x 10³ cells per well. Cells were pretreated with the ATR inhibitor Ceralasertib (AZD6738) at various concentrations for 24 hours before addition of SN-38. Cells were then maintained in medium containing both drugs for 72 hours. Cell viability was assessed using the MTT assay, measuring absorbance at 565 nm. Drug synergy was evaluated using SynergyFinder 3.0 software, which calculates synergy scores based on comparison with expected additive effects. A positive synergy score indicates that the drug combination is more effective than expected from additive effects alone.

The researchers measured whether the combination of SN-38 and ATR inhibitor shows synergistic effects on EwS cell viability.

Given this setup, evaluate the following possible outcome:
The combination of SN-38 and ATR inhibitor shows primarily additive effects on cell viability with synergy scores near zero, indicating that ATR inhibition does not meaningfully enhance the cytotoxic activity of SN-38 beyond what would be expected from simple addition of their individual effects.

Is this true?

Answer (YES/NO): NO